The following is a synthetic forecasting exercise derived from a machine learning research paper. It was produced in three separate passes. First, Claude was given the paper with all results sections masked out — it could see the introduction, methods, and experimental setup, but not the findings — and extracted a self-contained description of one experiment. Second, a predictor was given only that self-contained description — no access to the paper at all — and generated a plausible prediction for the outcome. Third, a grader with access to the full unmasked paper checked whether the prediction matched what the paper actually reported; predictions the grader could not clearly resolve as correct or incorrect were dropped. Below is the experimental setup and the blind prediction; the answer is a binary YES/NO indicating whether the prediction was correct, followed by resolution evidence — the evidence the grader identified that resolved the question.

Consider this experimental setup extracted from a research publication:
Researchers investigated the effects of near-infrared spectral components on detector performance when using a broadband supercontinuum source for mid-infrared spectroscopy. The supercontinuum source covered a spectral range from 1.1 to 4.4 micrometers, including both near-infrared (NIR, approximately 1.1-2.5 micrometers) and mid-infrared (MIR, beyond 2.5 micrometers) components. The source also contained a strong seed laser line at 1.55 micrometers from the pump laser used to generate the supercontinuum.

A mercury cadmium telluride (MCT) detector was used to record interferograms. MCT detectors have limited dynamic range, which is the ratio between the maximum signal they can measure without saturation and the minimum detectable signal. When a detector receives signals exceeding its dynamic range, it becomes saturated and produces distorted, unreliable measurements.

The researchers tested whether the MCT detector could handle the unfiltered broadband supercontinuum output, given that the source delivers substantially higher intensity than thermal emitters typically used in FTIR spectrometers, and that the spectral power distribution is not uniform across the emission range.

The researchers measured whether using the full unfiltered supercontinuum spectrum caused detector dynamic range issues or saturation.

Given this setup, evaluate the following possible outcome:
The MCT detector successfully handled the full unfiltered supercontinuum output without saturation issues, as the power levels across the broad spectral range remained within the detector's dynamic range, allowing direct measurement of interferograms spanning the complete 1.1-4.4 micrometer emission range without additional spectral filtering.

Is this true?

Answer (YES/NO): NO